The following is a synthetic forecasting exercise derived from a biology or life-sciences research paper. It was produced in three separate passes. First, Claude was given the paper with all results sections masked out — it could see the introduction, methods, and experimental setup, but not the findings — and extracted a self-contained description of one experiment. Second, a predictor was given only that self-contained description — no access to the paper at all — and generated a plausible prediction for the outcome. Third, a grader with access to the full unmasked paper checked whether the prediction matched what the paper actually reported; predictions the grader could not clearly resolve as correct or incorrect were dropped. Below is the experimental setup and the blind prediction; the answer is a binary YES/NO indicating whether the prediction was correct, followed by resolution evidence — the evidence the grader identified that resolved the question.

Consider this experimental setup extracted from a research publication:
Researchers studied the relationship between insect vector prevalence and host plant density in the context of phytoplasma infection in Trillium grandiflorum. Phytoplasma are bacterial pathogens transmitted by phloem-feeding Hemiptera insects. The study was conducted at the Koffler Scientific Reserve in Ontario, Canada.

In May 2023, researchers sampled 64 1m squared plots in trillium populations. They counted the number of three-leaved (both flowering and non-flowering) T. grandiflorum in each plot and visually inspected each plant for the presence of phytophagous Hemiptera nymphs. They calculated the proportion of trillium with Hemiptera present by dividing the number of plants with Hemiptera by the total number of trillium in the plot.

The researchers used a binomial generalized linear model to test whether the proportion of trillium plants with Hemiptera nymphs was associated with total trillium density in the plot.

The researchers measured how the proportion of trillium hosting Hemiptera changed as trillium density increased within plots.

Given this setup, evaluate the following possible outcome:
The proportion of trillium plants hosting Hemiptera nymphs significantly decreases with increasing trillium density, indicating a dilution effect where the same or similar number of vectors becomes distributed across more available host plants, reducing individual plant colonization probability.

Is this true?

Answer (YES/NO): YES